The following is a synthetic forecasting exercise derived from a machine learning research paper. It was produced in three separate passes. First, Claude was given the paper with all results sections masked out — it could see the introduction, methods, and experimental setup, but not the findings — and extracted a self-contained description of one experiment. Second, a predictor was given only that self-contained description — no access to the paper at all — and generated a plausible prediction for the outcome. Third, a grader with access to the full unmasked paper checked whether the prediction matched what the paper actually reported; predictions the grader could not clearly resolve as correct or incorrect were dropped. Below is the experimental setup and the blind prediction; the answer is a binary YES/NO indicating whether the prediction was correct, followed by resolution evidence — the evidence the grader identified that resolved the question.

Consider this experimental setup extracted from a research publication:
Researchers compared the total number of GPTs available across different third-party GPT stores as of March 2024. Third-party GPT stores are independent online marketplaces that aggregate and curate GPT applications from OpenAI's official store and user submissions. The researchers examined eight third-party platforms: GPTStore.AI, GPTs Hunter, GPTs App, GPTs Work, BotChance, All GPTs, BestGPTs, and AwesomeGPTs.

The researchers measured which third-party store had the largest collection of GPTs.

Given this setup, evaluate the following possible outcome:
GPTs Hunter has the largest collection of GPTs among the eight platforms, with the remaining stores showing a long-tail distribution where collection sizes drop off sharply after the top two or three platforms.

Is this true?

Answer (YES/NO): NO